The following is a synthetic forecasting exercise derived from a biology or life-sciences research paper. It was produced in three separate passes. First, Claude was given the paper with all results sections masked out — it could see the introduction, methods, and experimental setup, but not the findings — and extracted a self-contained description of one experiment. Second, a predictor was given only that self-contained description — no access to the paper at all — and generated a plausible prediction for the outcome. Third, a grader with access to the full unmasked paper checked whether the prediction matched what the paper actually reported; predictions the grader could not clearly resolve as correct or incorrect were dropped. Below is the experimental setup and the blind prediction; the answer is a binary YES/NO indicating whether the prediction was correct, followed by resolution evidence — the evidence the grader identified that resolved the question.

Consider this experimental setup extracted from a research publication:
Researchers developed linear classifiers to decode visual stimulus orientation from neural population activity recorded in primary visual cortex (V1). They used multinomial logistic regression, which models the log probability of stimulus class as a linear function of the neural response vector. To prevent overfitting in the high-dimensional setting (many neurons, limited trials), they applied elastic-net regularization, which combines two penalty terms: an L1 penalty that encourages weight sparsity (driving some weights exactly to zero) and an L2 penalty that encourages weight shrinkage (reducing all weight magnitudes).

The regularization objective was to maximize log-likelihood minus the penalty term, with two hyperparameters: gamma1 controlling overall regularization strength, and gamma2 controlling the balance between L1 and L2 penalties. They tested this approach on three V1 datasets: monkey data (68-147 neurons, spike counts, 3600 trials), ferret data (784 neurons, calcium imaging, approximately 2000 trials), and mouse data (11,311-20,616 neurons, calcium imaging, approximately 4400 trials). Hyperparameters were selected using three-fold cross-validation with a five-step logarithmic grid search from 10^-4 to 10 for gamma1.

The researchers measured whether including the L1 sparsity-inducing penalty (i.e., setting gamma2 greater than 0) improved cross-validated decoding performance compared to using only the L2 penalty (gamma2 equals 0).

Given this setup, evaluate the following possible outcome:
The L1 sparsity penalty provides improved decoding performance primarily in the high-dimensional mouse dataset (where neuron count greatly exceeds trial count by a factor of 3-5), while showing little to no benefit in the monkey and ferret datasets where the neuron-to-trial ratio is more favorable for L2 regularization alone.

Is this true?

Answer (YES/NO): NO